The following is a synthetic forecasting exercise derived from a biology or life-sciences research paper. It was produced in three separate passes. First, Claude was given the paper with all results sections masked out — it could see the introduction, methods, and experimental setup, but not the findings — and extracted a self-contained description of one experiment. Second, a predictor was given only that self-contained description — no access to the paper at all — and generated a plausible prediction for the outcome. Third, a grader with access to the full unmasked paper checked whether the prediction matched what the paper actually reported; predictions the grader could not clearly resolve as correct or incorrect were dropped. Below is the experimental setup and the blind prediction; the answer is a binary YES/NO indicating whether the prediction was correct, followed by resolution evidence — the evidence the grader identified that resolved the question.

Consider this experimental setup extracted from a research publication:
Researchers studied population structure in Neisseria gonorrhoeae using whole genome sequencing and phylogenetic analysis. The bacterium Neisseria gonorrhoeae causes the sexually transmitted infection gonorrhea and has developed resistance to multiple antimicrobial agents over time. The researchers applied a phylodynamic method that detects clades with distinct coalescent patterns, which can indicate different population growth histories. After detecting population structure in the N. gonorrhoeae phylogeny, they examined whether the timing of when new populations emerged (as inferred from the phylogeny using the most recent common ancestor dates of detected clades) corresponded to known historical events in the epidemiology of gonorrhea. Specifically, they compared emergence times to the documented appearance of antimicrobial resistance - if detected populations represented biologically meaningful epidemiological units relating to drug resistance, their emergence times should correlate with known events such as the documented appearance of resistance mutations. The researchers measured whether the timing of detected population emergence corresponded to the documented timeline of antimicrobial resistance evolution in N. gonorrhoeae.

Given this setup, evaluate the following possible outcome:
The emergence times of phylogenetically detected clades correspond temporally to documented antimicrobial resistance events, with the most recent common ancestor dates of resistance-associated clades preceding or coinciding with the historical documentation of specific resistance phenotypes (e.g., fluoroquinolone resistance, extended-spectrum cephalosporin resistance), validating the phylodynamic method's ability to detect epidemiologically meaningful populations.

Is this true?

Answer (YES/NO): YES